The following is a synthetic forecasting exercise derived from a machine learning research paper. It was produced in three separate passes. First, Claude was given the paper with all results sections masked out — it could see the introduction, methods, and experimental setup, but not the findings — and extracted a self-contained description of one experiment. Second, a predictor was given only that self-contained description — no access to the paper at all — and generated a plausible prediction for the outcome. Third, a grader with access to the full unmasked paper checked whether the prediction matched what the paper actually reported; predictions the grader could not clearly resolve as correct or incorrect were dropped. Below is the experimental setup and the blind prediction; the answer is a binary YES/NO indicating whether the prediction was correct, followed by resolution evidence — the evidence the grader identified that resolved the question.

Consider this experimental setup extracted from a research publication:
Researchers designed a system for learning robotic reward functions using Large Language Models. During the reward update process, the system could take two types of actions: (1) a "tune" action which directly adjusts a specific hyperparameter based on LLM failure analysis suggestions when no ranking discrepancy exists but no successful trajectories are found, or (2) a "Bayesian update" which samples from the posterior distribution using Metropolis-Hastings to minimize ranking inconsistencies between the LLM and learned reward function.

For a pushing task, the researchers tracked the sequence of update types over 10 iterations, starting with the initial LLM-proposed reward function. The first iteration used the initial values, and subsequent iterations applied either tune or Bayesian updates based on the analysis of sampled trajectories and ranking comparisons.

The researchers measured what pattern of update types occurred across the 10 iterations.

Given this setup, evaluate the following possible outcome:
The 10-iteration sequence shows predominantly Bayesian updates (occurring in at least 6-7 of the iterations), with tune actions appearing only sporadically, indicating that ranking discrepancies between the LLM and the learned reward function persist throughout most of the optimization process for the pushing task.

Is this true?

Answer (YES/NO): YES